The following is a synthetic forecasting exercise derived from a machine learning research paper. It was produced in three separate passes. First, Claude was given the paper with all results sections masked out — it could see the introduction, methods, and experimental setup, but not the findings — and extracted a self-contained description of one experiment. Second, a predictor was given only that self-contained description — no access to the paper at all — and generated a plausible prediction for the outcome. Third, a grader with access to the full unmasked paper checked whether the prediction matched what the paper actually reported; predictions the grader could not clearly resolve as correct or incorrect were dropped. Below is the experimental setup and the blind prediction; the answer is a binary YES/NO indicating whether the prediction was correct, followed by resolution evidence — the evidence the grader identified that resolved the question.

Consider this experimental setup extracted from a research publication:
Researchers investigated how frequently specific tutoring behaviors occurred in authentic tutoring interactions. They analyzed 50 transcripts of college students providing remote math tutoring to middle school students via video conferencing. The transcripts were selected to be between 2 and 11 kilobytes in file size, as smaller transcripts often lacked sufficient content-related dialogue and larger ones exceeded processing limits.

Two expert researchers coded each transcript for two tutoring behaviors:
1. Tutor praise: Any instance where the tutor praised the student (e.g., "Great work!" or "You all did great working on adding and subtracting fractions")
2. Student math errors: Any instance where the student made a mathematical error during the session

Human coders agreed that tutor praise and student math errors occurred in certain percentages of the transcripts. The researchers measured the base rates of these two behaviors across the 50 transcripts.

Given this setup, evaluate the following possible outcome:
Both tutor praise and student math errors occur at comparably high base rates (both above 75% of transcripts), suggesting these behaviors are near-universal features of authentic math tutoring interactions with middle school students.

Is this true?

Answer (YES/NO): NO